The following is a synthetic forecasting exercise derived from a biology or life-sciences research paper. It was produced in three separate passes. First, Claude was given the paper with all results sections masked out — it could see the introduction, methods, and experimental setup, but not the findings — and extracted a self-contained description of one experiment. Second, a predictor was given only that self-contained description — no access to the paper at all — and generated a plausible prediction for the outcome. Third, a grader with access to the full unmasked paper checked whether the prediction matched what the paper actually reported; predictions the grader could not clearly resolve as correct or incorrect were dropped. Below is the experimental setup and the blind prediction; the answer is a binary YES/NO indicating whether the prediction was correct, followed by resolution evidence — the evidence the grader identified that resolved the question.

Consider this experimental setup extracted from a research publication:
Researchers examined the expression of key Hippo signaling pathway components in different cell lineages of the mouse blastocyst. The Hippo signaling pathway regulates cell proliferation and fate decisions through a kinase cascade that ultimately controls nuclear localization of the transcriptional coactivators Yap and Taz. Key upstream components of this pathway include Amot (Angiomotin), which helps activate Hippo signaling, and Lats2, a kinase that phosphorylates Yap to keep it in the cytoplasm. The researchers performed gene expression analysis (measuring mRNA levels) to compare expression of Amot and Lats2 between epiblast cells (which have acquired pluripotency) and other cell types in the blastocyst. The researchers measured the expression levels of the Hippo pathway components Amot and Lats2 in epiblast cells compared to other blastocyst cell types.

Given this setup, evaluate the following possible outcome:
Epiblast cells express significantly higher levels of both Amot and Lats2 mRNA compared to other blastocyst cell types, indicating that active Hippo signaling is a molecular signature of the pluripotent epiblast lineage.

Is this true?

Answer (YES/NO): NO